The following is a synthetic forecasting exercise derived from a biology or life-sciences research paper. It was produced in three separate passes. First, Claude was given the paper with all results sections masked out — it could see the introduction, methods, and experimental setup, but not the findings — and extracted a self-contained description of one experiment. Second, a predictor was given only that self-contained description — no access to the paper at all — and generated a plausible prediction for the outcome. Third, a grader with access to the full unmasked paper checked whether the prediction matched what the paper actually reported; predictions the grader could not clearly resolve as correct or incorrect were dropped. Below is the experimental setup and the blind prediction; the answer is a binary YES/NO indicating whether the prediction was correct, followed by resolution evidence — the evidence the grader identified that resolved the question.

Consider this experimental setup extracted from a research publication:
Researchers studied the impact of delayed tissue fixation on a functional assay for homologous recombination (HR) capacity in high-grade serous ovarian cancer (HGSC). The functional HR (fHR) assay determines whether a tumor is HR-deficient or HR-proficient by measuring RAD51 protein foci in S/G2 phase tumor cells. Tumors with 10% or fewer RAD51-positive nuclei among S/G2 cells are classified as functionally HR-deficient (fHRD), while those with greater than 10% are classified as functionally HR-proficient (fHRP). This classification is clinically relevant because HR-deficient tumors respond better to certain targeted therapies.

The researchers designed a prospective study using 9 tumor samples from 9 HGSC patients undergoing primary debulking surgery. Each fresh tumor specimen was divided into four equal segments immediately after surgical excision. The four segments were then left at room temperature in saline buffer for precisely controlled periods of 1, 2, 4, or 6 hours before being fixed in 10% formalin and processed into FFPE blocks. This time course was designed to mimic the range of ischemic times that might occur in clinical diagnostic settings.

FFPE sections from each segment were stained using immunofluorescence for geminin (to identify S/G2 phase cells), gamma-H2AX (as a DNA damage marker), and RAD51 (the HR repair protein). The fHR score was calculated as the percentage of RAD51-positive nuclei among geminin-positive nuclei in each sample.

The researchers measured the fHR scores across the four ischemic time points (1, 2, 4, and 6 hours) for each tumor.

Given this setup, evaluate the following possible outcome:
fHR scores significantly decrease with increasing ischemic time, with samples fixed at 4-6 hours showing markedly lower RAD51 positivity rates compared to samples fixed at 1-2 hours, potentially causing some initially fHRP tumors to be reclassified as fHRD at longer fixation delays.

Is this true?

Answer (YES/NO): YES